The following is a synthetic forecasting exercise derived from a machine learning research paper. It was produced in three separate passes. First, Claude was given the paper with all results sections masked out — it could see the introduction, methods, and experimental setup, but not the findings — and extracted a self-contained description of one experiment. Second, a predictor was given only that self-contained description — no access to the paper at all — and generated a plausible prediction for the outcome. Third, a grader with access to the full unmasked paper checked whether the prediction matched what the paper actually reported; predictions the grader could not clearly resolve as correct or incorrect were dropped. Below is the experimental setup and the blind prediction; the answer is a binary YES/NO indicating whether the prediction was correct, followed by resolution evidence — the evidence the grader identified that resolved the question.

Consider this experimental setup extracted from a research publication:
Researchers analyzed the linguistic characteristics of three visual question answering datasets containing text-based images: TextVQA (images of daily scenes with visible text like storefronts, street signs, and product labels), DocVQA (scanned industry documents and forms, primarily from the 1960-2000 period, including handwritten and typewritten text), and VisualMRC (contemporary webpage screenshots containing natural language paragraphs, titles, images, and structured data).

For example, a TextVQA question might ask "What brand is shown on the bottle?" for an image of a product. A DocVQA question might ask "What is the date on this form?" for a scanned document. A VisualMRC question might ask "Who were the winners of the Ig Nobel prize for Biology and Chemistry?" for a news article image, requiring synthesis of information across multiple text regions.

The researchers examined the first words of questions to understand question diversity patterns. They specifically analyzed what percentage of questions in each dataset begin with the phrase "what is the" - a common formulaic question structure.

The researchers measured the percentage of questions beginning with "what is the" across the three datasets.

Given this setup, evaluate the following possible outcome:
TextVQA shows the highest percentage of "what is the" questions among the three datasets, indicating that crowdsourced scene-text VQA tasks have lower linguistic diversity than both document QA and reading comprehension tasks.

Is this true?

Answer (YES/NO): NO